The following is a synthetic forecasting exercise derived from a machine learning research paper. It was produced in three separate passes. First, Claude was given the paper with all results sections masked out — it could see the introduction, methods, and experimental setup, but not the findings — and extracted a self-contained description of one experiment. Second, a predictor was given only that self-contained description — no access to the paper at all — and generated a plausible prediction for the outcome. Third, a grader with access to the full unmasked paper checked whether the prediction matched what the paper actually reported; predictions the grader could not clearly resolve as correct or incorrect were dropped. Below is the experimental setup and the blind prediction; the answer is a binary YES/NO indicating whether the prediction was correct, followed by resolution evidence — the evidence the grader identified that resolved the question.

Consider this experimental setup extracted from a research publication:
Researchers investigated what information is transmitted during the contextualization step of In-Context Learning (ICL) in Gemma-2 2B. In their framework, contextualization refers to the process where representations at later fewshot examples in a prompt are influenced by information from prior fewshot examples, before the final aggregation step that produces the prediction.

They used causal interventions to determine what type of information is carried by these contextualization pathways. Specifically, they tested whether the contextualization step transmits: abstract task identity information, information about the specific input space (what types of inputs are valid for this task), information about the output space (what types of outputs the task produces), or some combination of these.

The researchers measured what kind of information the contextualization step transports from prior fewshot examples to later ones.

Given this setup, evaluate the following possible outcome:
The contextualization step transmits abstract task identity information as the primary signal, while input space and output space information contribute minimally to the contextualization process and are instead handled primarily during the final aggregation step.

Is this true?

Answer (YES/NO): NO